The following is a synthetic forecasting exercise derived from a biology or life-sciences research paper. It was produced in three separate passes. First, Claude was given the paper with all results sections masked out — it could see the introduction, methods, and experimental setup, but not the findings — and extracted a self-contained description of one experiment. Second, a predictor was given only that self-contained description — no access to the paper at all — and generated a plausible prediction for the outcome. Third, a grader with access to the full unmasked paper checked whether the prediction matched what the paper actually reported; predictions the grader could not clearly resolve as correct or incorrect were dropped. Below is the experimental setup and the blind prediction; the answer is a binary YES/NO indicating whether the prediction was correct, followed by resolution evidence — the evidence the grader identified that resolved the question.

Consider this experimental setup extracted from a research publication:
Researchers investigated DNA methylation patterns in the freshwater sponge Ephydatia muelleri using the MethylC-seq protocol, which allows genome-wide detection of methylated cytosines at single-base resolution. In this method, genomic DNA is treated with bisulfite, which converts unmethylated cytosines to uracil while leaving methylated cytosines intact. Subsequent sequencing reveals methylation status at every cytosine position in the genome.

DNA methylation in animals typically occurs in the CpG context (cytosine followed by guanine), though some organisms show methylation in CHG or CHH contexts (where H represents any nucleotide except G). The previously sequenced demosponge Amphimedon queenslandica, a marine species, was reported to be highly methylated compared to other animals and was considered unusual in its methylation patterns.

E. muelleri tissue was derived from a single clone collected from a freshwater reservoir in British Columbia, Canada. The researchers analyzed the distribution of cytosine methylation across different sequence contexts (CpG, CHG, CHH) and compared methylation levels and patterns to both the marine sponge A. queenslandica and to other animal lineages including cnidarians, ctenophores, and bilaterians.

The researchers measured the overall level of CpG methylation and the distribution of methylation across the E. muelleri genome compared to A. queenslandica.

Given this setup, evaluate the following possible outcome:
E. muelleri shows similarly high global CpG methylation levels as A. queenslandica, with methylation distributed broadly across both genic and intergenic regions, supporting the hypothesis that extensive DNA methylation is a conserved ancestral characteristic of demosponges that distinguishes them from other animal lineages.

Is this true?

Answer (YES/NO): NO